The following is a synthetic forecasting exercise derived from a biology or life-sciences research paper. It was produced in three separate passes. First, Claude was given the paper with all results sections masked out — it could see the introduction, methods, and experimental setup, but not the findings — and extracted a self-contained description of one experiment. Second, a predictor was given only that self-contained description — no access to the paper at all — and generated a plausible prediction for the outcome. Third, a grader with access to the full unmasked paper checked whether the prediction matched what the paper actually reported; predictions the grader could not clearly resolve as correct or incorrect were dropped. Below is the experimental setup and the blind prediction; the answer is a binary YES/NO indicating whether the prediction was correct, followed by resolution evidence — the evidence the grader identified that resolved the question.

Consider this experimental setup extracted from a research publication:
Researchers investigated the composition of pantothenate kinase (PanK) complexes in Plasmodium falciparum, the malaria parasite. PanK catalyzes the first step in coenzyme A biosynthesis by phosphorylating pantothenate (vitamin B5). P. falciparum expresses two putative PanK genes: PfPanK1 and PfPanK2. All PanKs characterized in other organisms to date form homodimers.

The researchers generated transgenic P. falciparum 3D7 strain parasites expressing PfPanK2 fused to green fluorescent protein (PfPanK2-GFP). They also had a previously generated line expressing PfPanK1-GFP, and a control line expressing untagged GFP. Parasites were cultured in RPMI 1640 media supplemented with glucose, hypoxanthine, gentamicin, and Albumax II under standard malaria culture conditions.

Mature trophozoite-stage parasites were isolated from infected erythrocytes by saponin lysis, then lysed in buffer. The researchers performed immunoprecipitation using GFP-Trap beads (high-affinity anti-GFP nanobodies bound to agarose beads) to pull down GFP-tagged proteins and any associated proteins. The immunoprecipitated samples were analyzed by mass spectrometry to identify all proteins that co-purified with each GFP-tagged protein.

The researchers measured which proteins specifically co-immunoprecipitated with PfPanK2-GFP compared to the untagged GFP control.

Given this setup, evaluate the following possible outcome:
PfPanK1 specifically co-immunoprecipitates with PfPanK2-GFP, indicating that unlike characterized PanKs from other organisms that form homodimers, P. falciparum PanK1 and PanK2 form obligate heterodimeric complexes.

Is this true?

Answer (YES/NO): YES